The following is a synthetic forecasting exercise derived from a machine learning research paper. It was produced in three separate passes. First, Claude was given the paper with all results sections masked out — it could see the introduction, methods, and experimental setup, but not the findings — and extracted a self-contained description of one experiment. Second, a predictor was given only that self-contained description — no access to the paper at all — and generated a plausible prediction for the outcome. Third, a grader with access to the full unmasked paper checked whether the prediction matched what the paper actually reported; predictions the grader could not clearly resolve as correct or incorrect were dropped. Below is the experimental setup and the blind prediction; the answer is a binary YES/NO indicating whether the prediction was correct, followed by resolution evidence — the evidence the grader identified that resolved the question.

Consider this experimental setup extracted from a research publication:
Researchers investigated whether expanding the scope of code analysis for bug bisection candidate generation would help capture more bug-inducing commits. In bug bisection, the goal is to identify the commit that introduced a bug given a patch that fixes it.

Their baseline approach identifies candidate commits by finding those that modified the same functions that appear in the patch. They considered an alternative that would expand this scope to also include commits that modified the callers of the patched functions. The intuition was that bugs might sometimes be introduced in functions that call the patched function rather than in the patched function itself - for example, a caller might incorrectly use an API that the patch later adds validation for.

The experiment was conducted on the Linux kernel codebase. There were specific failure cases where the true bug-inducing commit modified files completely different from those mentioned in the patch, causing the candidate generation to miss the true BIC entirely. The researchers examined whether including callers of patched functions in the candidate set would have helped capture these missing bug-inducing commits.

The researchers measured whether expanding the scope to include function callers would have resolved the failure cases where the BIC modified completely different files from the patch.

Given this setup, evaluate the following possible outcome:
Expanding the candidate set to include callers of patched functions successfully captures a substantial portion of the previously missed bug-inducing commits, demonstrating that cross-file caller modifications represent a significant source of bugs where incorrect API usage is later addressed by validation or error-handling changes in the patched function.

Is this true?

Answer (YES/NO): NO